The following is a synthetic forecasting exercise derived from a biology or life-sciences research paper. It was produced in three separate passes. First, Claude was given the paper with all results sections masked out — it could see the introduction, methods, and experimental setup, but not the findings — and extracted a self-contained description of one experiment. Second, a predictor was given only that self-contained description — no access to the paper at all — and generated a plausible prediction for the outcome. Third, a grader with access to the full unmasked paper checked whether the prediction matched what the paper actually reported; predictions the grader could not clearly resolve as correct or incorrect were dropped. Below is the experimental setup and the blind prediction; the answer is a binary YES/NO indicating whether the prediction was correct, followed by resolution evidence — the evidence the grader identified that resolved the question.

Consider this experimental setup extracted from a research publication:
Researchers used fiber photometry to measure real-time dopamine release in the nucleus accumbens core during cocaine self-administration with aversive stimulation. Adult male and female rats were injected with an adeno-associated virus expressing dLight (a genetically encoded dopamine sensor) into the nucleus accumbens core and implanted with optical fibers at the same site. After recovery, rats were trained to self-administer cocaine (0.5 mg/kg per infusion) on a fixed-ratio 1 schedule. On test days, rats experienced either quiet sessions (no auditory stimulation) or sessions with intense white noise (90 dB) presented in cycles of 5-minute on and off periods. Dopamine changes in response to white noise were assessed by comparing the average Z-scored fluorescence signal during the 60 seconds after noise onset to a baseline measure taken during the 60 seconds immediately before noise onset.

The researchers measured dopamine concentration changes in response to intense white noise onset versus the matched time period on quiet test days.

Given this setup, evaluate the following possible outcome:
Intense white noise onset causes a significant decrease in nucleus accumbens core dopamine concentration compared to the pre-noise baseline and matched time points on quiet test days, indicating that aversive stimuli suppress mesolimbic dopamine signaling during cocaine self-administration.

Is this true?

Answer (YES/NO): YES